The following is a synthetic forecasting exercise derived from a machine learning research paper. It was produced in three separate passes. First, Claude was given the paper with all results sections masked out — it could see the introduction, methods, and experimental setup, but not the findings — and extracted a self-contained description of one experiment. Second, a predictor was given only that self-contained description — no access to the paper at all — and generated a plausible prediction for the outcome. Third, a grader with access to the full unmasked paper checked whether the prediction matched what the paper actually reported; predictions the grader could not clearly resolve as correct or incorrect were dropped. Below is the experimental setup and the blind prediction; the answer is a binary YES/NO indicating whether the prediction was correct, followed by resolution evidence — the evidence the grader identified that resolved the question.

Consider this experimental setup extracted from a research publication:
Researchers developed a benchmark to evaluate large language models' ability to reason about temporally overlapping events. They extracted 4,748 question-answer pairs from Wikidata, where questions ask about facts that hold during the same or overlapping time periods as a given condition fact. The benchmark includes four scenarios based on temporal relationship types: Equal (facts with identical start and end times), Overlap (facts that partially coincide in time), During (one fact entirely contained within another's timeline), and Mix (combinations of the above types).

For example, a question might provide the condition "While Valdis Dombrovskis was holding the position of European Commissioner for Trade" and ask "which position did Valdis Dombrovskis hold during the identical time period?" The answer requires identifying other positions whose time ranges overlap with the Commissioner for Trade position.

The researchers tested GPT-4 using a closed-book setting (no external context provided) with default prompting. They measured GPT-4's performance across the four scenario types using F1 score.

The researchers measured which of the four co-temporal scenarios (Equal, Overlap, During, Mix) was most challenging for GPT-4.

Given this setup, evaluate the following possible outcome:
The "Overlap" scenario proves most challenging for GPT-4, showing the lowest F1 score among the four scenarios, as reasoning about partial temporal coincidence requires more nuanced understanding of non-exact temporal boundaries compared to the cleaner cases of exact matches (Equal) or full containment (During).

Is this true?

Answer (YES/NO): NO